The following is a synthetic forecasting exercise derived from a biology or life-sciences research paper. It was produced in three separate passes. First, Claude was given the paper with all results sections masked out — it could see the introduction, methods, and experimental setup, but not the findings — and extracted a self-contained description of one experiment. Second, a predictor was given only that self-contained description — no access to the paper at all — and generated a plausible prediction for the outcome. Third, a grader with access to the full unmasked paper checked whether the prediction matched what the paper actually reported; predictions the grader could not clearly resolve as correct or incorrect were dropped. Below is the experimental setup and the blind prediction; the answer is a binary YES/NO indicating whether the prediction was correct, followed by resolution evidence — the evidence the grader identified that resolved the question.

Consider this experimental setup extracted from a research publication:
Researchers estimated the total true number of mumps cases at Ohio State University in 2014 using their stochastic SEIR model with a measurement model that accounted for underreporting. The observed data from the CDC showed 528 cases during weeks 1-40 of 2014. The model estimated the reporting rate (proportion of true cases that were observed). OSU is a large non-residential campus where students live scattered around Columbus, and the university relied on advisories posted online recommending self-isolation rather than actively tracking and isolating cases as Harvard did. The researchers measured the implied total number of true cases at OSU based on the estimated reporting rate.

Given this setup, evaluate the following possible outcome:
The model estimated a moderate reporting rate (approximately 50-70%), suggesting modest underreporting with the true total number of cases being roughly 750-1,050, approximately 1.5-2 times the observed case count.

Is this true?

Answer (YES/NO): NO